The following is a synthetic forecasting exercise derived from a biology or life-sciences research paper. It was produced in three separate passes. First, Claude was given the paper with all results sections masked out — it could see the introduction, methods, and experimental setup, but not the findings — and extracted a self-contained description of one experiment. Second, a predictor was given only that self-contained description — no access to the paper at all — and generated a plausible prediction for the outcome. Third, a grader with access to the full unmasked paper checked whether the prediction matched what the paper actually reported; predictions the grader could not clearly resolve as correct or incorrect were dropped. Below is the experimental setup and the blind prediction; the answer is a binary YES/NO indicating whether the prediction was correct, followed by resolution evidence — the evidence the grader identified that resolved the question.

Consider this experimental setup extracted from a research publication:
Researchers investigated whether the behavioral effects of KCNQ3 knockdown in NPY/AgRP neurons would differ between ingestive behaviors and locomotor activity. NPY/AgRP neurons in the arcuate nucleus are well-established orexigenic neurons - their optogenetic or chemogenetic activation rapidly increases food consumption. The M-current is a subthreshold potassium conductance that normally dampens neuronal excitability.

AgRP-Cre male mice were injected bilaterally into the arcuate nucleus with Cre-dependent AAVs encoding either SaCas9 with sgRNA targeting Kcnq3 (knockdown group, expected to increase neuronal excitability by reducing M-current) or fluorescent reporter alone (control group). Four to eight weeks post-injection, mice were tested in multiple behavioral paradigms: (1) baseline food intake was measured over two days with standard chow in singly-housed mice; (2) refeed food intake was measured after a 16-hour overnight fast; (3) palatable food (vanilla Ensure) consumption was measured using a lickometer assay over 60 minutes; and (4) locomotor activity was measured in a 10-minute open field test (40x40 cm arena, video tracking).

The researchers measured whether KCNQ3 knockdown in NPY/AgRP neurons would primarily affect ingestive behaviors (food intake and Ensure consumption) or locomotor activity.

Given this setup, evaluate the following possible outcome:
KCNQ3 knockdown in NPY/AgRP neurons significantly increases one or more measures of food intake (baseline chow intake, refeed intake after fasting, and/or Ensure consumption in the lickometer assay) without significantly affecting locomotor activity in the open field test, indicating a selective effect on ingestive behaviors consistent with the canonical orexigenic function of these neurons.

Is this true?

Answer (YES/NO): NO